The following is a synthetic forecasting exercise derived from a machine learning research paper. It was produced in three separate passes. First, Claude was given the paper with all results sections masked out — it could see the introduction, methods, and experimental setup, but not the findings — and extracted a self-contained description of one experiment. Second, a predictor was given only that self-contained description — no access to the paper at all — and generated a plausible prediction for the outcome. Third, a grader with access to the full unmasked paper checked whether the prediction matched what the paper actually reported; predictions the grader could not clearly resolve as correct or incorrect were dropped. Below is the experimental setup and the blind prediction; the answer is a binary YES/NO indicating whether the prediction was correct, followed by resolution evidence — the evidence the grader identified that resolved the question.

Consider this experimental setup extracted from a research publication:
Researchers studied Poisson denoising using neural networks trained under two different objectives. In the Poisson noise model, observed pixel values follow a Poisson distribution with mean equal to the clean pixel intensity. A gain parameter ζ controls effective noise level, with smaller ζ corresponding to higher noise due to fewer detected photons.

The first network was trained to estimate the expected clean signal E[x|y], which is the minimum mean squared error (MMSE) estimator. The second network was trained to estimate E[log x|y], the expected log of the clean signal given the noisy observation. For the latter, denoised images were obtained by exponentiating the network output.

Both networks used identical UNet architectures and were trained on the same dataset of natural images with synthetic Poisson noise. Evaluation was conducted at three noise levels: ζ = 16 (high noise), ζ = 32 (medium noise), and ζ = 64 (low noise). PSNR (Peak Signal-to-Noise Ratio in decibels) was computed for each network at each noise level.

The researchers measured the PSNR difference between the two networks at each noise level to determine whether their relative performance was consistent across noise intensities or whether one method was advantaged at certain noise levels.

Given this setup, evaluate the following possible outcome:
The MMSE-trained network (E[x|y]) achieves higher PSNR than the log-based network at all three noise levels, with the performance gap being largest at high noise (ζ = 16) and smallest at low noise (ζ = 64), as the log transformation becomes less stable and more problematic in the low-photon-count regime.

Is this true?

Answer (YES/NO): NO